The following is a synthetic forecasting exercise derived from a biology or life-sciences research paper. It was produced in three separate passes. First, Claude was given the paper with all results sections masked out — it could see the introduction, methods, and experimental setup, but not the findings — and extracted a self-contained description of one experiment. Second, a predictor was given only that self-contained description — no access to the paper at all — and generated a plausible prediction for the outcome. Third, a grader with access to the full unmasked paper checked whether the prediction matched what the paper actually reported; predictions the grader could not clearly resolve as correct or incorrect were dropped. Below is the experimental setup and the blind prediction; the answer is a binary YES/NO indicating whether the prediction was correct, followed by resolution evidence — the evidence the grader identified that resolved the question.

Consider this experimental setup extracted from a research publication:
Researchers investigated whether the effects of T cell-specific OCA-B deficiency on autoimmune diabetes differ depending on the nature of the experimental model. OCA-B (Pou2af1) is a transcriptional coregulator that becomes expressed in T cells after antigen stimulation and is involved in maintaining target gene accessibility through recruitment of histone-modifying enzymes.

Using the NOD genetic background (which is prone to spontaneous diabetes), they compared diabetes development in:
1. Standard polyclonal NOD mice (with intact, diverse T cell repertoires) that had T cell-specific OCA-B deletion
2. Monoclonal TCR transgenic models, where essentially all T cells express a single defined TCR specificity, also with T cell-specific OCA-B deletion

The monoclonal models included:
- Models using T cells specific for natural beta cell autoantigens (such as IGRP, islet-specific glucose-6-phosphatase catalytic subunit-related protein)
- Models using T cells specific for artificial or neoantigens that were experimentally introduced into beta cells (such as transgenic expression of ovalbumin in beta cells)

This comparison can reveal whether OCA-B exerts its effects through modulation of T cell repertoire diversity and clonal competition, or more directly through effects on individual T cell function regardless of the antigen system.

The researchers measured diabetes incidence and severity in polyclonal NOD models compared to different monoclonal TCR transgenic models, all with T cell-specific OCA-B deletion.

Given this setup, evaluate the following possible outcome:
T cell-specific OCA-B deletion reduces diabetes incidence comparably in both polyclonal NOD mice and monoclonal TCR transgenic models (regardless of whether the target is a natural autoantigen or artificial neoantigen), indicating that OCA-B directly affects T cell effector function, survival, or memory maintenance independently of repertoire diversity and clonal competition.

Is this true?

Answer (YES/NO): NO